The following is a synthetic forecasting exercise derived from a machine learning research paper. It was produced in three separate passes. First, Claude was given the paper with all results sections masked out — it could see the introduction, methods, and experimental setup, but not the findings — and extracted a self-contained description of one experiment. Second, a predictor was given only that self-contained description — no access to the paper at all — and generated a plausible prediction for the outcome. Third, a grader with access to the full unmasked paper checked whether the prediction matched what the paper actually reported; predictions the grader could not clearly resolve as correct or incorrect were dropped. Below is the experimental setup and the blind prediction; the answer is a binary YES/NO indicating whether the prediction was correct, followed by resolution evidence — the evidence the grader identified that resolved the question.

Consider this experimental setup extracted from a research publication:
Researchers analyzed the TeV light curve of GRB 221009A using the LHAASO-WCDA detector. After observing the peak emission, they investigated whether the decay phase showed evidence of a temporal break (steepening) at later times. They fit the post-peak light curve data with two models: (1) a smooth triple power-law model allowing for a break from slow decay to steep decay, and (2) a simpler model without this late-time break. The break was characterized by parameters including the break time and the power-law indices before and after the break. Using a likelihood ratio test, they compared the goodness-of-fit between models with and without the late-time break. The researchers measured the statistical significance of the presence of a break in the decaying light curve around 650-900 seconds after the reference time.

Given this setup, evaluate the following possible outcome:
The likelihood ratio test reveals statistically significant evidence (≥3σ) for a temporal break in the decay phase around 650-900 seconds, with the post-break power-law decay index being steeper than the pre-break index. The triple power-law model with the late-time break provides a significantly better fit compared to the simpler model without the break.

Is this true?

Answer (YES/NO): YES